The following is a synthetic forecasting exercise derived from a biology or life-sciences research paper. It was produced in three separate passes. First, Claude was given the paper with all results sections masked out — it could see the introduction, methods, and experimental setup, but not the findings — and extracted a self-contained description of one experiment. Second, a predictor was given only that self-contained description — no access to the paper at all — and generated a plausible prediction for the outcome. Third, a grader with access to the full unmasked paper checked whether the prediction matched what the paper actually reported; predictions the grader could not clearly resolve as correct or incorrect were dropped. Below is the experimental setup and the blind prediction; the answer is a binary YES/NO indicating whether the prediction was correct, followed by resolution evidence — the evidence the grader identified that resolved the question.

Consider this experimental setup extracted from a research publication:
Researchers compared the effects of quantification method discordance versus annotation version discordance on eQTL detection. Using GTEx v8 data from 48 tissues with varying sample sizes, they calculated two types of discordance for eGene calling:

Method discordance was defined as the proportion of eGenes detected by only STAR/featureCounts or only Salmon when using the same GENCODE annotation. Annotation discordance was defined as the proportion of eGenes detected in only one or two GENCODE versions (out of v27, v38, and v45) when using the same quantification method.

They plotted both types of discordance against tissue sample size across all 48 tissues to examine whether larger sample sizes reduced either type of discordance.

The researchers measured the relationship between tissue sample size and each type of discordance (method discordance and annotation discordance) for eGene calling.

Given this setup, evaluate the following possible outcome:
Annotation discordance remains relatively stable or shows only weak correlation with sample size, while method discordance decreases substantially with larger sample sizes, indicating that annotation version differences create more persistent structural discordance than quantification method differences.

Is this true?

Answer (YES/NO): NO